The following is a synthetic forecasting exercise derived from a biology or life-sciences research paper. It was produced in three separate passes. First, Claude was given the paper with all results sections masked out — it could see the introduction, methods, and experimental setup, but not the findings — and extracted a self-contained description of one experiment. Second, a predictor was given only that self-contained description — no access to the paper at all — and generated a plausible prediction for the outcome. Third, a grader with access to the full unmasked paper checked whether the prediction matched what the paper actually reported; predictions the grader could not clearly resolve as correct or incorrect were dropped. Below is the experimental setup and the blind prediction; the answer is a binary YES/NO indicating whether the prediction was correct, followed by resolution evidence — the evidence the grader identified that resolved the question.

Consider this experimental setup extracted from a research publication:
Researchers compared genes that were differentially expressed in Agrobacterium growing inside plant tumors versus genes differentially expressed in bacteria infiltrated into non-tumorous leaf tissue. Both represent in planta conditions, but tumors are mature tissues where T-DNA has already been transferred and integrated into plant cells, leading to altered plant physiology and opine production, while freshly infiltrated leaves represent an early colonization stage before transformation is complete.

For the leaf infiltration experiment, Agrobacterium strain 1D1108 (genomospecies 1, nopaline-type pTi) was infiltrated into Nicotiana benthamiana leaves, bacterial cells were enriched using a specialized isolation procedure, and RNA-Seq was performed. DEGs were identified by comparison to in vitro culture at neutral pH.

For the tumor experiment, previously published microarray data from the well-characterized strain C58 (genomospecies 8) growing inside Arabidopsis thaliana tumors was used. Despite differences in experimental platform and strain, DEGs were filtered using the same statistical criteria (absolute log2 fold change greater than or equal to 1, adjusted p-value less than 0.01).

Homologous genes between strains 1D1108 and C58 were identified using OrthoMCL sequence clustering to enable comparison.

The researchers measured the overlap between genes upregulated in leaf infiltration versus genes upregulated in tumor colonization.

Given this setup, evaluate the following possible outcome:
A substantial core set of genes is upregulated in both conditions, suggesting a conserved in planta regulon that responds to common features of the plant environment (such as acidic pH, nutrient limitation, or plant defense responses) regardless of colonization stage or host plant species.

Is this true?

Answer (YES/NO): NO